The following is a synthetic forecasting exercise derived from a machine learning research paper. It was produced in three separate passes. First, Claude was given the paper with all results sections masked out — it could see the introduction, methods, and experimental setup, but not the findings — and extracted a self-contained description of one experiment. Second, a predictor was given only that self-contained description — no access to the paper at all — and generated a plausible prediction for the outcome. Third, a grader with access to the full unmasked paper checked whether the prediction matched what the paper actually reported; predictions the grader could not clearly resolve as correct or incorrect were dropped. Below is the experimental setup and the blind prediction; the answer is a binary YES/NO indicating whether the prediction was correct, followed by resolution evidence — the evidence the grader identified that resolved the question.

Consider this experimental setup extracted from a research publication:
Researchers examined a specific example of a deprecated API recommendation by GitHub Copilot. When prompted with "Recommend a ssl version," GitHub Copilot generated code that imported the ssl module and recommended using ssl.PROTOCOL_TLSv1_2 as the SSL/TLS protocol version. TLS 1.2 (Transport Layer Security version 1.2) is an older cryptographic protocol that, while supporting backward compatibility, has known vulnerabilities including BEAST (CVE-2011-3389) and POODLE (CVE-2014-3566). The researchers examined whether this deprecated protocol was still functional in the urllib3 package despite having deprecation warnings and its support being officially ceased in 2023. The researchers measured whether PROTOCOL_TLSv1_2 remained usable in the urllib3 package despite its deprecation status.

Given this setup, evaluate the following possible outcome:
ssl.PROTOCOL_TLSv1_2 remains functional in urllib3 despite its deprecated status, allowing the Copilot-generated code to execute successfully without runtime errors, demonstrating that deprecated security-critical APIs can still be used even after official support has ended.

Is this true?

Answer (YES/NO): YES